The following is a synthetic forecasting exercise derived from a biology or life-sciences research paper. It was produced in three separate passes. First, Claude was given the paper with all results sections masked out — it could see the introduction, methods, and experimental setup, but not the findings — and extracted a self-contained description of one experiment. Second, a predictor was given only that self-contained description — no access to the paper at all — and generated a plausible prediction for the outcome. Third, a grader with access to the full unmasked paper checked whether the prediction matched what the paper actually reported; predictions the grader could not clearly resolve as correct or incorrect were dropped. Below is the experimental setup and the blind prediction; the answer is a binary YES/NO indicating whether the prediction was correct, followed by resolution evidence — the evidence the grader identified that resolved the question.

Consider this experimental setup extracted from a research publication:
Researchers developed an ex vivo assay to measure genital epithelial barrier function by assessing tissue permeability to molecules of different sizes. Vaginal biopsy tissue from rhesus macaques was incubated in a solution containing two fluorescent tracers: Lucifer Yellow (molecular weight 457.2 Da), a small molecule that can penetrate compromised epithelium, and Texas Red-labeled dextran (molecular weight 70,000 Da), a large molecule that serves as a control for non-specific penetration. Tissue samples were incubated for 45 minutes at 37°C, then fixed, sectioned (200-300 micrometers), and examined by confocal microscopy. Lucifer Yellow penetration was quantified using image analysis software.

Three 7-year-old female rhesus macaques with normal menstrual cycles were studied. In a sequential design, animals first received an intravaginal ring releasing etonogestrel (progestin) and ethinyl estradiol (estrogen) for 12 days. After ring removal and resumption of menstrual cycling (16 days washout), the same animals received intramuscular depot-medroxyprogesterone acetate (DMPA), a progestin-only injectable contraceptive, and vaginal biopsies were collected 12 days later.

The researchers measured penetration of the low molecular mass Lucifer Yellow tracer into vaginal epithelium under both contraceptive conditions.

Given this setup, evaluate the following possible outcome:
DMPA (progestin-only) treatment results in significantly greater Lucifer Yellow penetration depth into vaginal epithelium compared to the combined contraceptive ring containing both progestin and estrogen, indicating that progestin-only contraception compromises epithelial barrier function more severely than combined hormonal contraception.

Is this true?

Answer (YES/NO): YES